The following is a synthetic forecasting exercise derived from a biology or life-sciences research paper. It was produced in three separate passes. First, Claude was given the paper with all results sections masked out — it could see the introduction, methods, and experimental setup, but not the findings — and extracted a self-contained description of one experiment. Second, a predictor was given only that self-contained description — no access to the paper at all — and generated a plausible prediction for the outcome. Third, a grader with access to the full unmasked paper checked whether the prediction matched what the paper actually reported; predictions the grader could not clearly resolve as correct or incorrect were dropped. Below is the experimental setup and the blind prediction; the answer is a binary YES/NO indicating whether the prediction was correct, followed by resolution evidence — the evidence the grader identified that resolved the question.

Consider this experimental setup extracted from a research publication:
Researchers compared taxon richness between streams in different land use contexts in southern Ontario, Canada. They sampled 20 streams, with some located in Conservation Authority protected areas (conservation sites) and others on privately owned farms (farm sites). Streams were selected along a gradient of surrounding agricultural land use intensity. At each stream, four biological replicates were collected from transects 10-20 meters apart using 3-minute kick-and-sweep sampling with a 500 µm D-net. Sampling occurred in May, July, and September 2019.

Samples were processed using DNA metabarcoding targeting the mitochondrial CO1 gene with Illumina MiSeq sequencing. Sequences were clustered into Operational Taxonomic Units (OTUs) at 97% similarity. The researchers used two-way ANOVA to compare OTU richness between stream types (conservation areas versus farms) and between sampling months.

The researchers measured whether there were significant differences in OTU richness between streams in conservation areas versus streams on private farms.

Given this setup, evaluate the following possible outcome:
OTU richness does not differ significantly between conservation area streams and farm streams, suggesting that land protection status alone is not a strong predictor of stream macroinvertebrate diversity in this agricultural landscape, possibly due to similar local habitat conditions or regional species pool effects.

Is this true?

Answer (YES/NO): YES